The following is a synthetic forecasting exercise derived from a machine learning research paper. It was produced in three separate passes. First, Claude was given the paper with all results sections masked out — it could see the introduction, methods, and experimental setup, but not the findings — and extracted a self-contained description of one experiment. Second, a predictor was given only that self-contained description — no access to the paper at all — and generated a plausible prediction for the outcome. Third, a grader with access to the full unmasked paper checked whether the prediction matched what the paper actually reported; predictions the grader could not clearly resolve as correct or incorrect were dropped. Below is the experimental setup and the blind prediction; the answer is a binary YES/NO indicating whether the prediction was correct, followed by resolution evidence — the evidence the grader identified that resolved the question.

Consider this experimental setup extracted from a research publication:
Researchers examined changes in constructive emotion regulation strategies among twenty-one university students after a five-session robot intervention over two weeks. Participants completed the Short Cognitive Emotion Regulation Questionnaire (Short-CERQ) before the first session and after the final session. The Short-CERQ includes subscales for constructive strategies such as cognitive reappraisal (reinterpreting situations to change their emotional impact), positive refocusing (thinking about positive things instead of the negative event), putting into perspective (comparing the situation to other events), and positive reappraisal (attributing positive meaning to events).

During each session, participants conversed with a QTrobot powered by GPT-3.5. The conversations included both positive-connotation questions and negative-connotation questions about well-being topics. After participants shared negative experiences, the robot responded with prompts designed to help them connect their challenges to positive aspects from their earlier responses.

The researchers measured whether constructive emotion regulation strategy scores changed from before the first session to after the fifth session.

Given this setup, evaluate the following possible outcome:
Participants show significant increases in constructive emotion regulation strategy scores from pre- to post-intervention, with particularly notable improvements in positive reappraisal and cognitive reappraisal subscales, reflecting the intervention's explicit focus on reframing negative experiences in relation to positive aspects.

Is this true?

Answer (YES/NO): NO